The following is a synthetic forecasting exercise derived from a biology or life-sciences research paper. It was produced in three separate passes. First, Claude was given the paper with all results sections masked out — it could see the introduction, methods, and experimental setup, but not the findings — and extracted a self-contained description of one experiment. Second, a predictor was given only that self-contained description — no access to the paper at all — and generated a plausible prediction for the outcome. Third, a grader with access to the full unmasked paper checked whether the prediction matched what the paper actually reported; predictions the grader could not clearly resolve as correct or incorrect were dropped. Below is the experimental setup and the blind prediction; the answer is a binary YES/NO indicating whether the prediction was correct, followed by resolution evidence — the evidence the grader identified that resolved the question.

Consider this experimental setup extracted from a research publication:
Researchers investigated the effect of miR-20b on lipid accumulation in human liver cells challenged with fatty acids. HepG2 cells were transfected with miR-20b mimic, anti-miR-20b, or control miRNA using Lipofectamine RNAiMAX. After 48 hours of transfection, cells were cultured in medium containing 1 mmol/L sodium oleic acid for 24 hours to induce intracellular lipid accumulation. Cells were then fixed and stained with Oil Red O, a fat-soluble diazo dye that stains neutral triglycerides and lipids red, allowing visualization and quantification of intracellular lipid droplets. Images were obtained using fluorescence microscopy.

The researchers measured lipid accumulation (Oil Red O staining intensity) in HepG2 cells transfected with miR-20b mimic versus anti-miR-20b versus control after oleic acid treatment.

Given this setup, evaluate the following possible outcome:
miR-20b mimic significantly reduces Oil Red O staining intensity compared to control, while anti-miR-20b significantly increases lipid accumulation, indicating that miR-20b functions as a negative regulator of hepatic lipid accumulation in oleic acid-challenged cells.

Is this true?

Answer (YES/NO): NO